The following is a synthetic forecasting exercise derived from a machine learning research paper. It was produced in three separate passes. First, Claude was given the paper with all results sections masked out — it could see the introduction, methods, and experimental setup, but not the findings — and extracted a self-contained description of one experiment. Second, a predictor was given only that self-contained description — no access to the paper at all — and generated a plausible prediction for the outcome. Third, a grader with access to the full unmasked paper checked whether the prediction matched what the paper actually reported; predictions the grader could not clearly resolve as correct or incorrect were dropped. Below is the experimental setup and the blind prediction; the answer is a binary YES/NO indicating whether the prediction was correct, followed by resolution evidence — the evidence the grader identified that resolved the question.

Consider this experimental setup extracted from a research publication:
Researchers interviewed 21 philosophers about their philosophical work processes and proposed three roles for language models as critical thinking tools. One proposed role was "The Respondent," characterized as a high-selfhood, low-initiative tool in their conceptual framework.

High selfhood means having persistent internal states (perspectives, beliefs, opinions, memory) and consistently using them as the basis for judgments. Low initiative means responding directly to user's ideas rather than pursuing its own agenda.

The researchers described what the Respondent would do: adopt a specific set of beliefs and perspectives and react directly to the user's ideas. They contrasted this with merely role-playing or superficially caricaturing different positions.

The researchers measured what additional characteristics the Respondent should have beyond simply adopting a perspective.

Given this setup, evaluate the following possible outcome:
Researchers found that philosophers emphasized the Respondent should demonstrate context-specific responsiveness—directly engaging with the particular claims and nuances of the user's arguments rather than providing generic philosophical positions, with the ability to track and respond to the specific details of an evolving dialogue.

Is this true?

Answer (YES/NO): NO